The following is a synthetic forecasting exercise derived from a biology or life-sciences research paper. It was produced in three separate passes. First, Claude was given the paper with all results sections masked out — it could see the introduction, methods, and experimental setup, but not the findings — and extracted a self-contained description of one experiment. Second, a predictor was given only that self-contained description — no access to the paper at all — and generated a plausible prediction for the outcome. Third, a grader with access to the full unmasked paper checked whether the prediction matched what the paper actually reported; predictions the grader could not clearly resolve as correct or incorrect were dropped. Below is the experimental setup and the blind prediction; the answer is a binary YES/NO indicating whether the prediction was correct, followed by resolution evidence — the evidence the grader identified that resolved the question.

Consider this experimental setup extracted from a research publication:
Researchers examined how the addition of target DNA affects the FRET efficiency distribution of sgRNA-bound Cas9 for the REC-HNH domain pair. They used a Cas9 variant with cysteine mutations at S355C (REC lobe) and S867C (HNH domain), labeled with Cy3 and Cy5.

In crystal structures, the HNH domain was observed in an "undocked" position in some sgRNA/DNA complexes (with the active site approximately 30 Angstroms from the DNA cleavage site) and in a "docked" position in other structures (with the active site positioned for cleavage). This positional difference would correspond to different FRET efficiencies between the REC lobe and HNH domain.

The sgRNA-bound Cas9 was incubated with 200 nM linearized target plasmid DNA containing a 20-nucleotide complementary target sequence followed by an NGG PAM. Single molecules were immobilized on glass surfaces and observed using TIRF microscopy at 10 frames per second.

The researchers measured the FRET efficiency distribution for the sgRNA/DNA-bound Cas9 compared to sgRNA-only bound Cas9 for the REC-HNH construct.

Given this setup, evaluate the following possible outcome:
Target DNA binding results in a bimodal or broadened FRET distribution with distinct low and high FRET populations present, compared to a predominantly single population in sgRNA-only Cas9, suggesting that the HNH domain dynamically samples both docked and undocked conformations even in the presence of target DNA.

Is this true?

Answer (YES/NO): NO